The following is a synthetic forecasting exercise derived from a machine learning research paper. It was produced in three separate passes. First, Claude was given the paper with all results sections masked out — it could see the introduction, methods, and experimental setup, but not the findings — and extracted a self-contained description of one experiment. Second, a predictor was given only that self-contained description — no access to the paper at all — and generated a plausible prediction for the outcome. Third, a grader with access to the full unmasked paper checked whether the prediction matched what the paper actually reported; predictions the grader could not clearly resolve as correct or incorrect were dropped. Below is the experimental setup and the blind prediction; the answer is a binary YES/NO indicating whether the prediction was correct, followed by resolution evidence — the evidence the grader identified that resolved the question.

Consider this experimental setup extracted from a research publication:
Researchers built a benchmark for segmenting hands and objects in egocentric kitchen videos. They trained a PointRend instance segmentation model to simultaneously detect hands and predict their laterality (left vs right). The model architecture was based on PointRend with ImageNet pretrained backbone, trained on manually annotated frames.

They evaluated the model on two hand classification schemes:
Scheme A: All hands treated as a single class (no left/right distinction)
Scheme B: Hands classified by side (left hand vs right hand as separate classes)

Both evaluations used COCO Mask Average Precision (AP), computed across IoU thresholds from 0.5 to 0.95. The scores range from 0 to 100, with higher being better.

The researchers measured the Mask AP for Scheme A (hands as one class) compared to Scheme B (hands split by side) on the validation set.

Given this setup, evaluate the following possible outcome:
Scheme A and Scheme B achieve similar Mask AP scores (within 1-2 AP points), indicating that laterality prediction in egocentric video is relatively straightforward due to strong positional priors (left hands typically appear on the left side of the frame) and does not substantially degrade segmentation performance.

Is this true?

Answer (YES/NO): NO